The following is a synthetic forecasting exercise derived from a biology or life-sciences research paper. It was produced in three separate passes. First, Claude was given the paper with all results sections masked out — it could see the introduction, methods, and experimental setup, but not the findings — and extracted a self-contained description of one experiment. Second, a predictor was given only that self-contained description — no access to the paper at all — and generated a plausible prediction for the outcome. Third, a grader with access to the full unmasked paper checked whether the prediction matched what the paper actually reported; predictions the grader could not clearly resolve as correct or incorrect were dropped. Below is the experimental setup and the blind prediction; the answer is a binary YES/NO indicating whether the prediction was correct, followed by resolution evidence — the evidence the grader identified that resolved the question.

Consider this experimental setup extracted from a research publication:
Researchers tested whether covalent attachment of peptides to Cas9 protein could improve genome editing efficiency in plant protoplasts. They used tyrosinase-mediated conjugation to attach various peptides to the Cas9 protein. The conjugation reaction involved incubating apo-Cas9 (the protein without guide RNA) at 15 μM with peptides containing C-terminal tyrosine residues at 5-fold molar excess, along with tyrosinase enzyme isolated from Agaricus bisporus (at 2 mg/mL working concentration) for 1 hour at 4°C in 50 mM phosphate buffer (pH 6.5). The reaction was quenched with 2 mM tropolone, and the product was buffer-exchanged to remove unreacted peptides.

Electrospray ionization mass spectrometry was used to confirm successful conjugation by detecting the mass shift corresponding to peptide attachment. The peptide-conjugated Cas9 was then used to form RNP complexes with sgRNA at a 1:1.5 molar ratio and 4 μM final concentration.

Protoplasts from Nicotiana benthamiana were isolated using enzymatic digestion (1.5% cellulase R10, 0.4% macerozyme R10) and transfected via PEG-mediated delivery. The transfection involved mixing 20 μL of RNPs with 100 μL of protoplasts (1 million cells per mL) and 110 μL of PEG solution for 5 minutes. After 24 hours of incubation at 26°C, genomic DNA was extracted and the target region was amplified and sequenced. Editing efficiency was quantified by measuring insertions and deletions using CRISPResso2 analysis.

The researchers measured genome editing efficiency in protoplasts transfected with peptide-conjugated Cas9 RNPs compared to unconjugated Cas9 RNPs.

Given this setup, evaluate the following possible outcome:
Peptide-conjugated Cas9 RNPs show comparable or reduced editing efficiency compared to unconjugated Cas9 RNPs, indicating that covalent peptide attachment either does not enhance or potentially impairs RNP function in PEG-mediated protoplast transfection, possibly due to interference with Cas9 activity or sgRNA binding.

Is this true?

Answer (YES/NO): YES